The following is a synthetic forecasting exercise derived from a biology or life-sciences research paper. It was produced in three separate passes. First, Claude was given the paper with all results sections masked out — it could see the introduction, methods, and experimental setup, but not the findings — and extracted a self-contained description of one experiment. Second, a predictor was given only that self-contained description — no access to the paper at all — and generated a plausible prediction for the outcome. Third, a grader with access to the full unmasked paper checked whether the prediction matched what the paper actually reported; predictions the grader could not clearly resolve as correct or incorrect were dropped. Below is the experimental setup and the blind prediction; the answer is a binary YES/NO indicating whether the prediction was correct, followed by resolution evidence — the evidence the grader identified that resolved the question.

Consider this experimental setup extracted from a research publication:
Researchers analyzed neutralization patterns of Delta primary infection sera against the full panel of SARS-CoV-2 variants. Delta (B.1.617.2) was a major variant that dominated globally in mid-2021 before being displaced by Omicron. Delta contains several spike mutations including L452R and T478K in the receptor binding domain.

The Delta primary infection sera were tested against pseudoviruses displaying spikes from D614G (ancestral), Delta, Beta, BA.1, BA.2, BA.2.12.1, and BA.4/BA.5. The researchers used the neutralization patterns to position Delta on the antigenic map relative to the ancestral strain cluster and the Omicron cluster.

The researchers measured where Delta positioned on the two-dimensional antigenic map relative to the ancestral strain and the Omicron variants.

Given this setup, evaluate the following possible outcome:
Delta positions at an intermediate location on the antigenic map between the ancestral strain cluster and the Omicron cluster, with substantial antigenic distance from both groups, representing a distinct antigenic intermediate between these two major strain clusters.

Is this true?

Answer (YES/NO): NO